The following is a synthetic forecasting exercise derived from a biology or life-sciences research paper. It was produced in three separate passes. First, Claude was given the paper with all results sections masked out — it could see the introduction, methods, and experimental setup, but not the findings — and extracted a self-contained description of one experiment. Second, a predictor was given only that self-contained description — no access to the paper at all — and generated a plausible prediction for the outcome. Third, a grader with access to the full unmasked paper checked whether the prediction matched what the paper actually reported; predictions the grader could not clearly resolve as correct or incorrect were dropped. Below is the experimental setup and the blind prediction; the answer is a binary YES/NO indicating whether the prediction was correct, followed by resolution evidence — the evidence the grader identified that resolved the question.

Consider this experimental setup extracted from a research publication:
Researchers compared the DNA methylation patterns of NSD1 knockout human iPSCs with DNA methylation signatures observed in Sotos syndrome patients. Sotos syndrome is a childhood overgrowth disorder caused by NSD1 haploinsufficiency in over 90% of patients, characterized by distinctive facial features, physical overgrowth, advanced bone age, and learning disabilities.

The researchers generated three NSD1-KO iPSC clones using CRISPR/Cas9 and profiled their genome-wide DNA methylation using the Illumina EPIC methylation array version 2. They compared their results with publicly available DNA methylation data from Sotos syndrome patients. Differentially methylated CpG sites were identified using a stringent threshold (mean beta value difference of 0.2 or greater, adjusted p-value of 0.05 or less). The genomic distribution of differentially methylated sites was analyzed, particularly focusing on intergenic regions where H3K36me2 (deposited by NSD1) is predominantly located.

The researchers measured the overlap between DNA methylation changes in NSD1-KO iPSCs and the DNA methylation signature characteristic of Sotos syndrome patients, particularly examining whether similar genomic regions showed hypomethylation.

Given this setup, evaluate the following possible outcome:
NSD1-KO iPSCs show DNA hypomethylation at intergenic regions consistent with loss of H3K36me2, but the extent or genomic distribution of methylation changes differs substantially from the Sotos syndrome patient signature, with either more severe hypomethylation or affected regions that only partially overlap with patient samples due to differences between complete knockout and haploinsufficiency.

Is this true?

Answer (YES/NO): NO